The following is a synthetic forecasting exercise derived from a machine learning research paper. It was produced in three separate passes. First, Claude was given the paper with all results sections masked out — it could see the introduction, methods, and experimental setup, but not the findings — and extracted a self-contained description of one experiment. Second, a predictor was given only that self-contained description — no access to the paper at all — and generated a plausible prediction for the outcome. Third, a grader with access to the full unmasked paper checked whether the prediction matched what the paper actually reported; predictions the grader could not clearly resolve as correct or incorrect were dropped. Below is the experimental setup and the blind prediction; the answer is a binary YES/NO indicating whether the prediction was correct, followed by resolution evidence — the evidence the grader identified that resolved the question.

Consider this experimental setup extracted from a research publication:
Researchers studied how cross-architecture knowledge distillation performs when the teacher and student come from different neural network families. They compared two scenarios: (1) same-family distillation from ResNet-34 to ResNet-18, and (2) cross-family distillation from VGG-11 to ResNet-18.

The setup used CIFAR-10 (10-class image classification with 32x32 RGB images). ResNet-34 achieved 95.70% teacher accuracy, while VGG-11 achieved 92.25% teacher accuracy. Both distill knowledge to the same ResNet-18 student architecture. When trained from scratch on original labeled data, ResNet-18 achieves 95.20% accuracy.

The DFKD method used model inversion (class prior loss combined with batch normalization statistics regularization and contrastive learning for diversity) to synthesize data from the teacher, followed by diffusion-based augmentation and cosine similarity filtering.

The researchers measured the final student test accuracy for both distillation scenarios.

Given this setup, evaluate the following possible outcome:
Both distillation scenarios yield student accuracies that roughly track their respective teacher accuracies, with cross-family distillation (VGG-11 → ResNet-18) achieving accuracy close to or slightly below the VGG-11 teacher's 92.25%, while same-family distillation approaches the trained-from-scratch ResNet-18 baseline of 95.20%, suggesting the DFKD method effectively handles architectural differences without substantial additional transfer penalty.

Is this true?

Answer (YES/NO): NO